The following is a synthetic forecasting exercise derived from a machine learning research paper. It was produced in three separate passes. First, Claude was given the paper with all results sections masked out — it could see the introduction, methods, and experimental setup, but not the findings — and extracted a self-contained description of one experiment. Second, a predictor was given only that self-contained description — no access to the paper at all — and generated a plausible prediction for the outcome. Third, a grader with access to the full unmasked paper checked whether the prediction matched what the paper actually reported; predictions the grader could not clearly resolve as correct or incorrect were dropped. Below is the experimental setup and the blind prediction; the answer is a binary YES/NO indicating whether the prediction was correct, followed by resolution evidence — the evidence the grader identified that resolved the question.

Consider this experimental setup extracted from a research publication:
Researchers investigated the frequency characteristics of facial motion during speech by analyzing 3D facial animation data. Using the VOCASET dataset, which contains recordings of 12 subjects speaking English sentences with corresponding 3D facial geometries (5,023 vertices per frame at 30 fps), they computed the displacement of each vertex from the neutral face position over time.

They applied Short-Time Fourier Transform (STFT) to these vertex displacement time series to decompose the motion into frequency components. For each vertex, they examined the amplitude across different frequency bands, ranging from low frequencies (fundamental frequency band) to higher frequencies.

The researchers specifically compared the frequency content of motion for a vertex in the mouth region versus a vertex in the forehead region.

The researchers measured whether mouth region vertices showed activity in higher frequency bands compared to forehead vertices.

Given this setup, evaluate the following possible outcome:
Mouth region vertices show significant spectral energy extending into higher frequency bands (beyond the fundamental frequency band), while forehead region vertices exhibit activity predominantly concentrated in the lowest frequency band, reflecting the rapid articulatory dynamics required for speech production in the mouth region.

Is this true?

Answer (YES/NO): YES